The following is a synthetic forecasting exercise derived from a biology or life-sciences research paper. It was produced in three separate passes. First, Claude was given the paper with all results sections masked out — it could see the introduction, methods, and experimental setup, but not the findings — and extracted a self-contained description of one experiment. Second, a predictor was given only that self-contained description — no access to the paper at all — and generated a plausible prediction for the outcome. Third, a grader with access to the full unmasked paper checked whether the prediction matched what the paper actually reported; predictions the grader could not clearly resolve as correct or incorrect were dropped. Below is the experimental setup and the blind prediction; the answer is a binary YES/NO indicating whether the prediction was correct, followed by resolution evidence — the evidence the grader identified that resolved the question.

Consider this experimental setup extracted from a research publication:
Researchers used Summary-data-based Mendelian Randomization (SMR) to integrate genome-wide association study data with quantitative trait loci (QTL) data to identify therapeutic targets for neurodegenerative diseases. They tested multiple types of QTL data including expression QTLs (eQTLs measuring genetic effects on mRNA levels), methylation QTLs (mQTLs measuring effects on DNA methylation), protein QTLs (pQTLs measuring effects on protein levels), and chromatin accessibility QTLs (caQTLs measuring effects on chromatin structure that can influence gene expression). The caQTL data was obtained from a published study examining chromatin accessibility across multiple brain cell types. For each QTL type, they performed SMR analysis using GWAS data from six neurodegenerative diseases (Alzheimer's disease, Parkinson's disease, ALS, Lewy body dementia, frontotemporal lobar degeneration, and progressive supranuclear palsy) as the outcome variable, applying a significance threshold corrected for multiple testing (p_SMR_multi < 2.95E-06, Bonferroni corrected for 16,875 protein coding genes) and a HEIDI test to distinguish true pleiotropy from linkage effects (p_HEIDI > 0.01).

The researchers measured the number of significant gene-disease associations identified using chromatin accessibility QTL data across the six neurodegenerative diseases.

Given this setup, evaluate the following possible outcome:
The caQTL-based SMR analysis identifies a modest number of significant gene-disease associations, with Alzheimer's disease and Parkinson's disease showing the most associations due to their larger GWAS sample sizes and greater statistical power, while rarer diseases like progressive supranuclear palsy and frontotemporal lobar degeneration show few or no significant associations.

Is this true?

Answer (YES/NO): NO